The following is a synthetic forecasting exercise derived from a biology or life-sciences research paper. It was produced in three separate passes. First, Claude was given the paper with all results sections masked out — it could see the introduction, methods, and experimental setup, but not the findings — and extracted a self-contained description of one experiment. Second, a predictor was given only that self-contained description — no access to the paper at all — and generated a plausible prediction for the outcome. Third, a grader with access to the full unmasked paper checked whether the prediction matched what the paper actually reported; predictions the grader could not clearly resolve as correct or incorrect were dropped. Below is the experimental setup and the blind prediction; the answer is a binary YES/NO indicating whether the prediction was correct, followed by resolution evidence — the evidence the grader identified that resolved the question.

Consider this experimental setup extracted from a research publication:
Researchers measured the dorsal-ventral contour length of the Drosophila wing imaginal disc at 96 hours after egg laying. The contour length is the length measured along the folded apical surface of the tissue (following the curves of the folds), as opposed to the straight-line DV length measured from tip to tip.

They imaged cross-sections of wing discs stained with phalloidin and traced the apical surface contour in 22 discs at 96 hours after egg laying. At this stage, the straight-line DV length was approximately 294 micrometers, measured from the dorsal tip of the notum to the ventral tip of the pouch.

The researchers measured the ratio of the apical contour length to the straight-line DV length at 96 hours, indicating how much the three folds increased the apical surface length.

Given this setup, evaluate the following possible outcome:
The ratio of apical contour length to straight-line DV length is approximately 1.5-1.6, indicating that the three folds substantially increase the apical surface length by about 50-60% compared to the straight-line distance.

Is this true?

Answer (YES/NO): NO